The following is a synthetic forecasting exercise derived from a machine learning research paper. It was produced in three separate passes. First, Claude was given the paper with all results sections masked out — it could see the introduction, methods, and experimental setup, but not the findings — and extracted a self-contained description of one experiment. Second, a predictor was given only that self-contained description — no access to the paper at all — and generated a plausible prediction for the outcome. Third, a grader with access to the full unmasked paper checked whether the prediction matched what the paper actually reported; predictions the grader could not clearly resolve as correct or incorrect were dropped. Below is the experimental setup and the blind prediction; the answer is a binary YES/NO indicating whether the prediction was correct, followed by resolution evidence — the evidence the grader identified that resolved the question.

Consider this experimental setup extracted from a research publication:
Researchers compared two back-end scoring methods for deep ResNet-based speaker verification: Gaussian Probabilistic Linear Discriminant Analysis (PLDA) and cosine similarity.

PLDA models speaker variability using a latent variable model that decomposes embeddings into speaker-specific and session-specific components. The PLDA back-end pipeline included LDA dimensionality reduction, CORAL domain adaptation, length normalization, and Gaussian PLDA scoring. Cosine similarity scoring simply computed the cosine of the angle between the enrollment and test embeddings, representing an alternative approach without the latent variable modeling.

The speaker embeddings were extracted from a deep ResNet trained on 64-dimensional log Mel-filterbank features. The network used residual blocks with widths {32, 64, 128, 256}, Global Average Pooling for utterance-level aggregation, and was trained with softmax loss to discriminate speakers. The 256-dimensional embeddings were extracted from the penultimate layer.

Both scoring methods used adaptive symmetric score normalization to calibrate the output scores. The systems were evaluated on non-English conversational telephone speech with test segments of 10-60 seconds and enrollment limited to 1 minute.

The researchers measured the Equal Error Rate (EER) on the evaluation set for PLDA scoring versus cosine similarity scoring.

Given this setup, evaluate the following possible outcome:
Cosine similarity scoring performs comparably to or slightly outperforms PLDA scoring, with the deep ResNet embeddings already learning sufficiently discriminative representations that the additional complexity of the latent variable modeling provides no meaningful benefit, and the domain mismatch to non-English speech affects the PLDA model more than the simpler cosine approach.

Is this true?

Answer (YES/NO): NO